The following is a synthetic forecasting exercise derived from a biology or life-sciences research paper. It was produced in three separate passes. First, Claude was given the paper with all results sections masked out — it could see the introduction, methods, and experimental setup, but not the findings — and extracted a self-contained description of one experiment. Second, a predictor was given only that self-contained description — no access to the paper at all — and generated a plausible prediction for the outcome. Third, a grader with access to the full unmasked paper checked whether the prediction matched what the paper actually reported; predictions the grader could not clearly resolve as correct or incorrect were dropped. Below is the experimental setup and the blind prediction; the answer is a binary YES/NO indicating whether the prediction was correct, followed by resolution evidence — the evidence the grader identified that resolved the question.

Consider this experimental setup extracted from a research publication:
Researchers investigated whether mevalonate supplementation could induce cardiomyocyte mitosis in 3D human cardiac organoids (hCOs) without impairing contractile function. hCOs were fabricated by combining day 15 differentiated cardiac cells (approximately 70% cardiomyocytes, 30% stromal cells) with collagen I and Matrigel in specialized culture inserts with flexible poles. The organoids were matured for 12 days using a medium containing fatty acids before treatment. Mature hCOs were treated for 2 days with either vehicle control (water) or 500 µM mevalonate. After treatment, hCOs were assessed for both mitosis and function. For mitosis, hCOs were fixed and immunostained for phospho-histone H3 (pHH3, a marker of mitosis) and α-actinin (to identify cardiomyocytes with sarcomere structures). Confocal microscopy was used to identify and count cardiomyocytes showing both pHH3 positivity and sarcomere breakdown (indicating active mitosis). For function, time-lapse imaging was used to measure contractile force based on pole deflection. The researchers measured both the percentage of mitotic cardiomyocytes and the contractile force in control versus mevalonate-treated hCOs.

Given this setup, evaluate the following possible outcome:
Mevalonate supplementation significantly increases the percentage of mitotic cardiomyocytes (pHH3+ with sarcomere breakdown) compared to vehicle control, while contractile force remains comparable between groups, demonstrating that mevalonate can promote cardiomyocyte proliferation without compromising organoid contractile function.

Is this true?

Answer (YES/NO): YES